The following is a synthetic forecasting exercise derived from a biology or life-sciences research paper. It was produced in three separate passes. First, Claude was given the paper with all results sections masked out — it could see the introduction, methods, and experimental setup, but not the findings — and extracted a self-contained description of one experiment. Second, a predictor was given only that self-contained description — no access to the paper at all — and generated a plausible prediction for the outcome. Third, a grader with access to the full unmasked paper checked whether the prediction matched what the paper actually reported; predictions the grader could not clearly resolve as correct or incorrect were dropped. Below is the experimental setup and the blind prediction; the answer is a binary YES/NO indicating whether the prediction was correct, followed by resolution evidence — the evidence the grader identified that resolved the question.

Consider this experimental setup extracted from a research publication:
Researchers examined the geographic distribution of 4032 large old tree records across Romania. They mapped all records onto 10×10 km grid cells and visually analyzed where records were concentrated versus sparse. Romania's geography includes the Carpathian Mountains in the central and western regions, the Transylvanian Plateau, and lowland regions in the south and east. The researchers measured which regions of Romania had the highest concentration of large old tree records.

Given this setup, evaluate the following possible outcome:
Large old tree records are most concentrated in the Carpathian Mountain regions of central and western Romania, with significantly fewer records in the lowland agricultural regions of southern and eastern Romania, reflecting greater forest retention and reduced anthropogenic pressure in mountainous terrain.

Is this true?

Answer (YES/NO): NO